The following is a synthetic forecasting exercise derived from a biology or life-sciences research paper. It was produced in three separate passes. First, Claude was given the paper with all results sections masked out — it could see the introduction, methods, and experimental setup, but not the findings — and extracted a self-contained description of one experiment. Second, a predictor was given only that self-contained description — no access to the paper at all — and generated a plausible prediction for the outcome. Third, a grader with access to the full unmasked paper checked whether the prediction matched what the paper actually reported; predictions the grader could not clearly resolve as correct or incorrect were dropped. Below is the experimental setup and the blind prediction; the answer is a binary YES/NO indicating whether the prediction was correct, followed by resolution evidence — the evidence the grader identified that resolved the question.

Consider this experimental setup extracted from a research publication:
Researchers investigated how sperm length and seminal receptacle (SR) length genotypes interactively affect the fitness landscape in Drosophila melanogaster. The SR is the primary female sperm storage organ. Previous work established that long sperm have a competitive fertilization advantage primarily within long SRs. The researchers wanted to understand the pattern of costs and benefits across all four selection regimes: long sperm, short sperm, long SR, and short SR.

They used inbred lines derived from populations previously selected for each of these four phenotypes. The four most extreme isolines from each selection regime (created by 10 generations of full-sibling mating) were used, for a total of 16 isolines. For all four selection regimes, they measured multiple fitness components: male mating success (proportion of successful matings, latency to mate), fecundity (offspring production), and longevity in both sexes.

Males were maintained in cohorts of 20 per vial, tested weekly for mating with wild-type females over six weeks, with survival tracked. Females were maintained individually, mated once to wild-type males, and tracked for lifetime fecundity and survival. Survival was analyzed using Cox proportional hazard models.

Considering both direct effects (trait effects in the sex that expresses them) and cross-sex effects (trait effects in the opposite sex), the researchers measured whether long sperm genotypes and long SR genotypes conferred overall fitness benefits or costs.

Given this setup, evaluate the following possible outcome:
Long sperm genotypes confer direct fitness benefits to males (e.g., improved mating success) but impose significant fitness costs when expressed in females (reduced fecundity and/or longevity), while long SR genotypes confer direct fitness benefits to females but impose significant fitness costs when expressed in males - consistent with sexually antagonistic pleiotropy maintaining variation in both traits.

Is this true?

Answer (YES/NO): NO